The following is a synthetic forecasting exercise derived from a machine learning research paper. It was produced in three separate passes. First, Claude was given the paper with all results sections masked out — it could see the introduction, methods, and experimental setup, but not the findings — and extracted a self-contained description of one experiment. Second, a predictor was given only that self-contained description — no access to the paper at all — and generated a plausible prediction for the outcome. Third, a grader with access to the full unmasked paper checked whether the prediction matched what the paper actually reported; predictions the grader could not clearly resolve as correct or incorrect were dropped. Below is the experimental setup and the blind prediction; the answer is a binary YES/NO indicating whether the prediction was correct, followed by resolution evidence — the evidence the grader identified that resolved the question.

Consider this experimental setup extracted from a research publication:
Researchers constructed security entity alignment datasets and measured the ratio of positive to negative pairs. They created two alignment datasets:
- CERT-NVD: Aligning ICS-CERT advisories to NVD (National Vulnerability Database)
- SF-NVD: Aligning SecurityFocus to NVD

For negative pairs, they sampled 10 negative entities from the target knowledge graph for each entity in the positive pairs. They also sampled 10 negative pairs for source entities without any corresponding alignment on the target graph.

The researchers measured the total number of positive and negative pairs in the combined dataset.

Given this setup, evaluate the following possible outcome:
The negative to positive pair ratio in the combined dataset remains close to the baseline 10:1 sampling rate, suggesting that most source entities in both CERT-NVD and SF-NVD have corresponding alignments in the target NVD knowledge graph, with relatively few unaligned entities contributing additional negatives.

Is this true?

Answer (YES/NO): NO